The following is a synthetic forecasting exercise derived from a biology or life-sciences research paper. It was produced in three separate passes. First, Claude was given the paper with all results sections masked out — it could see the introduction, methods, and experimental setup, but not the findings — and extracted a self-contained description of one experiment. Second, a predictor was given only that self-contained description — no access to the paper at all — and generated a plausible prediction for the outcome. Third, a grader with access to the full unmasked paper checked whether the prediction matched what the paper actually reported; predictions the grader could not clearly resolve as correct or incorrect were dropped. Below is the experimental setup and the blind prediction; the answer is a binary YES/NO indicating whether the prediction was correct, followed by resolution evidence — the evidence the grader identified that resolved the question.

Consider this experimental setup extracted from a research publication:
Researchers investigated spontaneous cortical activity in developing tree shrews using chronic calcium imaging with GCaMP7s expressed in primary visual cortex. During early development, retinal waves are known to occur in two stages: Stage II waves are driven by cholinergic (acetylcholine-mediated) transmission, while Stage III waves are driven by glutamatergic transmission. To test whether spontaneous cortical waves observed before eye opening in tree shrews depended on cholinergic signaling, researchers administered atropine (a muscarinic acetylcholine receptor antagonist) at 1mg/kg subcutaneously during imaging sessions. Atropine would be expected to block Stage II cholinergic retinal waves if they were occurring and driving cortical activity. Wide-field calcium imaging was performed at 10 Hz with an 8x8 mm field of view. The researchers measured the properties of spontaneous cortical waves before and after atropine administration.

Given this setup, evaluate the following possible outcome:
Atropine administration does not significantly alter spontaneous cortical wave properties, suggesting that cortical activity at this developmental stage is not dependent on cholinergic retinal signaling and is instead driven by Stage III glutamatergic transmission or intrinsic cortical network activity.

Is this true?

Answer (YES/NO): NO